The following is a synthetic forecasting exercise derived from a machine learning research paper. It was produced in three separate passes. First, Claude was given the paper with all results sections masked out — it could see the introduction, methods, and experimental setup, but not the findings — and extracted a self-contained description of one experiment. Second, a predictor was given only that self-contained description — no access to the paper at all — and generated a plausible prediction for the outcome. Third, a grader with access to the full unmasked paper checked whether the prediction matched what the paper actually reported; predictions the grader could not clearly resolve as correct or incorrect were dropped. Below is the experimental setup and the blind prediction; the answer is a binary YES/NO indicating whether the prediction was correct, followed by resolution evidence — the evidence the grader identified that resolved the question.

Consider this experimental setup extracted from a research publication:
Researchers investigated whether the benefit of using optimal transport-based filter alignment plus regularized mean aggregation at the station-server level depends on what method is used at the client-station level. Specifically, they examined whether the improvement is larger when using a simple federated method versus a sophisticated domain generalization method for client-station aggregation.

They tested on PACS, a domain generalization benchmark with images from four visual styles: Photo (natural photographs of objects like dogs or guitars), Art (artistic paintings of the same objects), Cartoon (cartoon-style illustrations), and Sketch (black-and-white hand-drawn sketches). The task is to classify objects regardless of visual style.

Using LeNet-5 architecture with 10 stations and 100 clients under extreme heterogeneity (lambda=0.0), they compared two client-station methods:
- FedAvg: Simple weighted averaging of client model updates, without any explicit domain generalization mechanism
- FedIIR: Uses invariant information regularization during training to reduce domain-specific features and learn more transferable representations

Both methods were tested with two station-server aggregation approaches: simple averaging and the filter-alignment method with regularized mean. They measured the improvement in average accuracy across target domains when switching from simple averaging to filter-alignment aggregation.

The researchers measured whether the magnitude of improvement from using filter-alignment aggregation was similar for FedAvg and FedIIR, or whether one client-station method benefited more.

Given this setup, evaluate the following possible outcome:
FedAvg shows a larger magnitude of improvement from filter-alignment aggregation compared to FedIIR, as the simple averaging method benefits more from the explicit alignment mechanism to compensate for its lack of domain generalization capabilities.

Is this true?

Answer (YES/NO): NO